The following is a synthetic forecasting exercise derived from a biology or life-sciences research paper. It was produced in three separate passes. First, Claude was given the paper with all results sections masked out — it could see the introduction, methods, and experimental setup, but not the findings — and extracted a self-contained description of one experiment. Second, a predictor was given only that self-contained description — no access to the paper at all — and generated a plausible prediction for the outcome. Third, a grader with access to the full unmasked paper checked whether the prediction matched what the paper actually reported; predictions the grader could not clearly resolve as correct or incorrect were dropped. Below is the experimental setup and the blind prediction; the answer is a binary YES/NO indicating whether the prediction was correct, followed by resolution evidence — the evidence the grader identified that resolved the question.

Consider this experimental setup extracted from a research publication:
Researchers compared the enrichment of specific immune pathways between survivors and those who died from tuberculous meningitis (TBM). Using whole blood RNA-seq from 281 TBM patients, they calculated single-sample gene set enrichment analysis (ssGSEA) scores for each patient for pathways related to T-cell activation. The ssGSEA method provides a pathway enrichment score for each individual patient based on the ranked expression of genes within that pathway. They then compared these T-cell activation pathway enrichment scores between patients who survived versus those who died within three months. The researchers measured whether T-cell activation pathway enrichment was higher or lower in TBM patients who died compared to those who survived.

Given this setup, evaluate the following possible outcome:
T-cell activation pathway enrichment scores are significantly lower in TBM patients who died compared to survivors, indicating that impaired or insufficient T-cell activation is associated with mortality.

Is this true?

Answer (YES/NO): YES